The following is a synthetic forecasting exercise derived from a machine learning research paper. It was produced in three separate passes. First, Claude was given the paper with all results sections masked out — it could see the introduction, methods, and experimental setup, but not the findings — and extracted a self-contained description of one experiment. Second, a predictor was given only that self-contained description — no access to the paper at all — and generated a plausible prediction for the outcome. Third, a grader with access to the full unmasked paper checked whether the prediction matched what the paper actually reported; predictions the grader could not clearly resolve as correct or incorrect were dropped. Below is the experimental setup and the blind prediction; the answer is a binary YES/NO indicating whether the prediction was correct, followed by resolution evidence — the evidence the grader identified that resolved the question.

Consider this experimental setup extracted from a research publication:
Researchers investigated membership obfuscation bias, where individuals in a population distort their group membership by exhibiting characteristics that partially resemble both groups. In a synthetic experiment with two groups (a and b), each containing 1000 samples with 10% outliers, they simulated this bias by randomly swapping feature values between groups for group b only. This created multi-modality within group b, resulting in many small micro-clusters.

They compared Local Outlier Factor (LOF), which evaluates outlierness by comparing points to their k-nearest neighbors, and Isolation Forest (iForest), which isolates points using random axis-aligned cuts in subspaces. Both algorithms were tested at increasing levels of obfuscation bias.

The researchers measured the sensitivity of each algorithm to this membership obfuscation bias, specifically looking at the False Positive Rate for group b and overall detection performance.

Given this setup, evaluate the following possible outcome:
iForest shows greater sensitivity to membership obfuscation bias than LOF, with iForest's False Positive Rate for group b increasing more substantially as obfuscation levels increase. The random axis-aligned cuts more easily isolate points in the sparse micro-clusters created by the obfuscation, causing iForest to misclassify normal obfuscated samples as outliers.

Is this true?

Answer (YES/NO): NO